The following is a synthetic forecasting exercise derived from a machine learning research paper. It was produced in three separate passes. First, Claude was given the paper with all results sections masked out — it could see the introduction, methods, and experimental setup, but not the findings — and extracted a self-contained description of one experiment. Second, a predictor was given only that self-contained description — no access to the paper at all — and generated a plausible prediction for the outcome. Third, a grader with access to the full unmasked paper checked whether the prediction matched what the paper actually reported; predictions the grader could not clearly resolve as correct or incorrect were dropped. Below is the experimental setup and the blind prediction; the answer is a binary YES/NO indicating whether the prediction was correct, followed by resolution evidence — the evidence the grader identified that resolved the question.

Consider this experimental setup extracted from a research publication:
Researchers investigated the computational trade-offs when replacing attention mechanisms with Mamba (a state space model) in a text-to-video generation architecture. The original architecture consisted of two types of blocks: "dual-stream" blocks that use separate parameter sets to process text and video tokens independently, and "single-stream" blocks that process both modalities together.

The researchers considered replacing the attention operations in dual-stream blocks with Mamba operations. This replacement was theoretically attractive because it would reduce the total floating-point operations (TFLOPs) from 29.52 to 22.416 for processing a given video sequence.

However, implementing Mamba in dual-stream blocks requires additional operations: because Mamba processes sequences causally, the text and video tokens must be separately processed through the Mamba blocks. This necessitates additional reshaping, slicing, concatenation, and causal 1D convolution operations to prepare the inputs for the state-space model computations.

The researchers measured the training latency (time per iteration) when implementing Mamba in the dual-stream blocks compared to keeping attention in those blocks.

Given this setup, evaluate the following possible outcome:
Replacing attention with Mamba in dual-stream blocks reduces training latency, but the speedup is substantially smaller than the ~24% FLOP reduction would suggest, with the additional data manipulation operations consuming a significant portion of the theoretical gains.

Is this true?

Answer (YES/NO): NO